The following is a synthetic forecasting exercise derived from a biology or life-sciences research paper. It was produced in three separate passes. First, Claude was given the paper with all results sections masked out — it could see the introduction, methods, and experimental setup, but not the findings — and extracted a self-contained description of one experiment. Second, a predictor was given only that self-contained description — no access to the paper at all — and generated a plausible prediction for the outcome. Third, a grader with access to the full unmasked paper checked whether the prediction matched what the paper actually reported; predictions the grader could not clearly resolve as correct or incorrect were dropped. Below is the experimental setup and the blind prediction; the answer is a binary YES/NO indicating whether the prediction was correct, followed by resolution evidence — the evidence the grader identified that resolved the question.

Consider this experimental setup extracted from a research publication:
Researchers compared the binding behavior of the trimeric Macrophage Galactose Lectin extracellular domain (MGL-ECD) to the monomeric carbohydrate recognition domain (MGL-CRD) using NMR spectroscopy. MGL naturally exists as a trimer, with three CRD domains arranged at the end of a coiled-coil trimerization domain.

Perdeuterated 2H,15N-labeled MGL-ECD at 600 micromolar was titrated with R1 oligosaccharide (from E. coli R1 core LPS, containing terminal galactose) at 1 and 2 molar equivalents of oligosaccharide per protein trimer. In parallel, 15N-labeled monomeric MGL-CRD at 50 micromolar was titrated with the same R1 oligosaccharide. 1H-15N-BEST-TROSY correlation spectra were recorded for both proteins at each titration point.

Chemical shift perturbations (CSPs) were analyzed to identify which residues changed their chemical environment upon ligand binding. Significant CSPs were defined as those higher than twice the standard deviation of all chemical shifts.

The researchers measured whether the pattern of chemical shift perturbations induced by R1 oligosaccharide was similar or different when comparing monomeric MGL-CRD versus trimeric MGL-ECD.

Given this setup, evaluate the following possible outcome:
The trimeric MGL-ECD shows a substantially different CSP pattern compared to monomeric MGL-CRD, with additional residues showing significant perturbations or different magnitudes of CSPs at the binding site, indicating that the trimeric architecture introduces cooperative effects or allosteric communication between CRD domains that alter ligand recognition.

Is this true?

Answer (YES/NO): NO